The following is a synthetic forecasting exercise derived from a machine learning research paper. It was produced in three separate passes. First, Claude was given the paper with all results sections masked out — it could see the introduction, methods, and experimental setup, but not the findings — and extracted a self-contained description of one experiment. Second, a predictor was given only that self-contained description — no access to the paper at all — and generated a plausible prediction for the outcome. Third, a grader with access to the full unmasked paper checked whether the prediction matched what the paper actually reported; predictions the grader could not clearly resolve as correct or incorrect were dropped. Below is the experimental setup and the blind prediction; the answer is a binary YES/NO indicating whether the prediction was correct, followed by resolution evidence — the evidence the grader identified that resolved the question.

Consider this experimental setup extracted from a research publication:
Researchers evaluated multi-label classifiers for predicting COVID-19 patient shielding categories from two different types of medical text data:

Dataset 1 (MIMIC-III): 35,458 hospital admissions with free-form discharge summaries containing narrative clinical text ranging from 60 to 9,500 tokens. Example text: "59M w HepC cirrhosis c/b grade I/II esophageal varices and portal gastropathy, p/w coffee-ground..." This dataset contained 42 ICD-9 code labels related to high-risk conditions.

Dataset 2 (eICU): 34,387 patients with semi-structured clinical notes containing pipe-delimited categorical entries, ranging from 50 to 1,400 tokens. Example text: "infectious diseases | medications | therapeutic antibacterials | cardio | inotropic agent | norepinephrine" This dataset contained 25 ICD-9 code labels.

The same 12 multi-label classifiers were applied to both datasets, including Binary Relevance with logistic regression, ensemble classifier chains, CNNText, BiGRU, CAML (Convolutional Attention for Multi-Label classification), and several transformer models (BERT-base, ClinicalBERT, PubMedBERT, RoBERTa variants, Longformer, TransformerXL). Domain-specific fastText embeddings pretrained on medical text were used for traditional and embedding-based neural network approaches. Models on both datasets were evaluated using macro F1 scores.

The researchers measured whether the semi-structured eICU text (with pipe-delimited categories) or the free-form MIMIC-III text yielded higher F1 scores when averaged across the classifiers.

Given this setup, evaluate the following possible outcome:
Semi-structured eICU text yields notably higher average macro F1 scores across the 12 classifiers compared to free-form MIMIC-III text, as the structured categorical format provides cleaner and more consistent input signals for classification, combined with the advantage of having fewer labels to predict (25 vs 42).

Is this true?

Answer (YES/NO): NO